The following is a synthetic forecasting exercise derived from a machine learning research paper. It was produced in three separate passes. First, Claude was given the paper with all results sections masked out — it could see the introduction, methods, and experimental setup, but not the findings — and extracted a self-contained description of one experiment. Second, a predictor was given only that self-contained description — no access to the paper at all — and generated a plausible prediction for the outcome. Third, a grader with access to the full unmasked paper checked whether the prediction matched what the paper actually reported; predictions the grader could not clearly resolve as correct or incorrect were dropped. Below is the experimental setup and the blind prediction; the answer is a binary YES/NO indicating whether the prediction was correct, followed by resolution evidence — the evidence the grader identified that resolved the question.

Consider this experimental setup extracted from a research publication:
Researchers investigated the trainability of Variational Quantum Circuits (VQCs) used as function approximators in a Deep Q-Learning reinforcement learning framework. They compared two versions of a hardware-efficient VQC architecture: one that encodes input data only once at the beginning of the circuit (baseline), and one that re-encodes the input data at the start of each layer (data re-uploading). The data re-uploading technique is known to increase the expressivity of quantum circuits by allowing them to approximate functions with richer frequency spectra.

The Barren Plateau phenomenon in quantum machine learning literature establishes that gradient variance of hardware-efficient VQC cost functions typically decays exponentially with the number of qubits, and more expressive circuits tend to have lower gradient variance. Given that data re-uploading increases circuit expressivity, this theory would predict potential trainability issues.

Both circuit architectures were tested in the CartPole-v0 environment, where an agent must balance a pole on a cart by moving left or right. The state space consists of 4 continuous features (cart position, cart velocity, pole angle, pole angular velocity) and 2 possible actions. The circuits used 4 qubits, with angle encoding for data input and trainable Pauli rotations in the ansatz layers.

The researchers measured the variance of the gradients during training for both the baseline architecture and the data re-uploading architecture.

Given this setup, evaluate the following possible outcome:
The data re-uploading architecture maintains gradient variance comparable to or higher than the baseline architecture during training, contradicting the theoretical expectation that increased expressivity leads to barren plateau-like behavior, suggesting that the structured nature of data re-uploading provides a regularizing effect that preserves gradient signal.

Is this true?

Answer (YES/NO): YES